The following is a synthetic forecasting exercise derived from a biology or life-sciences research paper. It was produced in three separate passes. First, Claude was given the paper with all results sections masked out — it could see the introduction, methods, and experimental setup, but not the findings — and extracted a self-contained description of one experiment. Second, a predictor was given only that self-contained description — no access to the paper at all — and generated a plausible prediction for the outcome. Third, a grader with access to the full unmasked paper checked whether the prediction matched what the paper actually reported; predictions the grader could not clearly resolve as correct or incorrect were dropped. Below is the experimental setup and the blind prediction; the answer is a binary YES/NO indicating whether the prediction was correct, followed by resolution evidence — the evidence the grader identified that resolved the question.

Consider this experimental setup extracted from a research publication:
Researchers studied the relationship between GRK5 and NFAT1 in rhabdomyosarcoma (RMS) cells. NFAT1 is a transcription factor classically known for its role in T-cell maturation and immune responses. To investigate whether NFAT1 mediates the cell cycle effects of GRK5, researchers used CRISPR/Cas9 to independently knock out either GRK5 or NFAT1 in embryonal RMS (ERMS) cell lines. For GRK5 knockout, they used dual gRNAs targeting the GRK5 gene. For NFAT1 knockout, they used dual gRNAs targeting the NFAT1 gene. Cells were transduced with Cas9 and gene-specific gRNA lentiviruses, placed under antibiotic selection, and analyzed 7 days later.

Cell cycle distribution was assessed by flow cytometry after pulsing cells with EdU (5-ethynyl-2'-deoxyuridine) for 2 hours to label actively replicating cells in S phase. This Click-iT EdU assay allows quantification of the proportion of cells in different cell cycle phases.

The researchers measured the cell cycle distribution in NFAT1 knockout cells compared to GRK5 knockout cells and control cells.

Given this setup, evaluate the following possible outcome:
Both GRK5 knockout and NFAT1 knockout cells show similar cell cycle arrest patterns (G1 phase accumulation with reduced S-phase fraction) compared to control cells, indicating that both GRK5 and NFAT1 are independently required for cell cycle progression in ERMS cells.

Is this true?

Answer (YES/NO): NO